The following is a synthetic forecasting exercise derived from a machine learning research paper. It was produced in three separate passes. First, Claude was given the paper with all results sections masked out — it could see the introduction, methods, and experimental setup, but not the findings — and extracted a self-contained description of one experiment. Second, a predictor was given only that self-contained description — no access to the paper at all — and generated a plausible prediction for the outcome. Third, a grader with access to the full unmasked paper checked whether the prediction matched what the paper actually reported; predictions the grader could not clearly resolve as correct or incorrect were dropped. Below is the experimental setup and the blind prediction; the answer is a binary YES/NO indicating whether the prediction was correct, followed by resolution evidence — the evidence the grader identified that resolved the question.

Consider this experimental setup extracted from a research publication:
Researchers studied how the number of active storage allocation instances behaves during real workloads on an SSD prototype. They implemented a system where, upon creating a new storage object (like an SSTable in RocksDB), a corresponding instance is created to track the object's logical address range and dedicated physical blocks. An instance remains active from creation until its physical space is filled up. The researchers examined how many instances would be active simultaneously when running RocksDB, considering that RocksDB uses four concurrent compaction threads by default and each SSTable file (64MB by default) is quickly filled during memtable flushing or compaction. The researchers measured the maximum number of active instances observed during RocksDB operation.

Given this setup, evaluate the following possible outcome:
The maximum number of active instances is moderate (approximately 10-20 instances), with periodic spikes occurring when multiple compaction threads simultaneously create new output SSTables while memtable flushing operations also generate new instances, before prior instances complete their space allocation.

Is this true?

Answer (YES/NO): NO